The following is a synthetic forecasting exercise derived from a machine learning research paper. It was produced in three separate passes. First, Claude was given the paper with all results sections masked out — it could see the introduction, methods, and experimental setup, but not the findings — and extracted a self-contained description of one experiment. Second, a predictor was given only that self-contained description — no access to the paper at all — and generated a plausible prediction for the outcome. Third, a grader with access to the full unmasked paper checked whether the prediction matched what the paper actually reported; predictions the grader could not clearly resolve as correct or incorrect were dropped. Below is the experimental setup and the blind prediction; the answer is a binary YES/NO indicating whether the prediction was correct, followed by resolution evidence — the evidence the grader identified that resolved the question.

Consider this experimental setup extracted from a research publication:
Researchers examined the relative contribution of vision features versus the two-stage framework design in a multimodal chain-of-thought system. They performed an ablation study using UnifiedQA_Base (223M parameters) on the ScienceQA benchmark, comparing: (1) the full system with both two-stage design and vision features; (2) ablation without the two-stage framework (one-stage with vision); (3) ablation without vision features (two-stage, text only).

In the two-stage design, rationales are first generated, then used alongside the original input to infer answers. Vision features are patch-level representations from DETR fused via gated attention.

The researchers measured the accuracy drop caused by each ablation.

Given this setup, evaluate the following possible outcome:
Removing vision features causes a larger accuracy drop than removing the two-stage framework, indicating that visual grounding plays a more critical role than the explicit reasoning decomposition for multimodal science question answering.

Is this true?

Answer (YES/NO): YES